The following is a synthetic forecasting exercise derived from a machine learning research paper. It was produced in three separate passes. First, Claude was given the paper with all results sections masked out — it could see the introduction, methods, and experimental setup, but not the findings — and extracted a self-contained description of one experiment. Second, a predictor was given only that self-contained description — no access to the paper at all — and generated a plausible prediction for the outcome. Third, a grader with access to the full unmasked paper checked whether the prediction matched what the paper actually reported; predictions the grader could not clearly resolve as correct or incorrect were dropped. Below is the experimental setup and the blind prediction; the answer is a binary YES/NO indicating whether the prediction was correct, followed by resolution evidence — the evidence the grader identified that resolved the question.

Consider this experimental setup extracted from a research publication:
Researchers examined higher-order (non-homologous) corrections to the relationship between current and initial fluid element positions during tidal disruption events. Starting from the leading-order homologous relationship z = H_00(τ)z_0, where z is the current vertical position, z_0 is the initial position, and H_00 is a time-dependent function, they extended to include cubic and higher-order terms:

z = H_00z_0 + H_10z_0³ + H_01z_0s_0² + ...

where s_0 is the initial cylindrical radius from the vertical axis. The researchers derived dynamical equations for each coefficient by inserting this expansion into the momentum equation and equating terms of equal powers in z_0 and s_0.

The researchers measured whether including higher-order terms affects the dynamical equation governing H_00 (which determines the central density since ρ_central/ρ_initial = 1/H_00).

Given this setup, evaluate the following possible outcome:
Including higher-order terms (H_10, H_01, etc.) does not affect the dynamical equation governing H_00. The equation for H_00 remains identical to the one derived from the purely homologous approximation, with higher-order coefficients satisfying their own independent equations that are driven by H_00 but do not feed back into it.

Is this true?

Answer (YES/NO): NO